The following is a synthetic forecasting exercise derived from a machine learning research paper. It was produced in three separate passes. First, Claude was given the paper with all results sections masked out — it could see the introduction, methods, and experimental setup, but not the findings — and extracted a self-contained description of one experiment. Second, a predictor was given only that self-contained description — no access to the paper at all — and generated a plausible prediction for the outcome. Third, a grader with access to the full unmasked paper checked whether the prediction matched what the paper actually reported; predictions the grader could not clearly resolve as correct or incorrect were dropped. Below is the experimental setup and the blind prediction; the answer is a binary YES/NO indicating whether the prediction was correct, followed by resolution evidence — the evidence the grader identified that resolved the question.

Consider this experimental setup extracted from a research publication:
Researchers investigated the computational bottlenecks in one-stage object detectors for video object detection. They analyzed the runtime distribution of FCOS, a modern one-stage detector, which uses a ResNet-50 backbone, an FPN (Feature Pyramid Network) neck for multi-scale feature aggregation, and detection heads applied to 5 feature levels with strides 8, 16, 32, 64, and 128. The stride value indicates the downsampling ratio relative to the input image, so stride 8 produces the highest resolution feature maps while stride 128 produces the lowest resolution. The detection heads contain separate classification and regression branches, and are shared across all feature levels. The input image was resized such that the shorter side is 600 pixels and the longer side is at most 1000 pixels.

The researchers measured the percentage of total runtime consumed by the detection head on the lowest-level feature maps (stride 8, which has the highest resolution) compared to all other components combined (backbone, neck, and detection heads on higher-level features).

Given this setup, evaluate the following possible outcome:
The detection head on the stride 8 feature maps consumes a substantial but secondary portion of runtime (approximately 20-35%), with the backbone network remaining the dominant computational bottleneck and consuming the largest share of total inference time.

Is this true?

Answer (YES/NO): NO